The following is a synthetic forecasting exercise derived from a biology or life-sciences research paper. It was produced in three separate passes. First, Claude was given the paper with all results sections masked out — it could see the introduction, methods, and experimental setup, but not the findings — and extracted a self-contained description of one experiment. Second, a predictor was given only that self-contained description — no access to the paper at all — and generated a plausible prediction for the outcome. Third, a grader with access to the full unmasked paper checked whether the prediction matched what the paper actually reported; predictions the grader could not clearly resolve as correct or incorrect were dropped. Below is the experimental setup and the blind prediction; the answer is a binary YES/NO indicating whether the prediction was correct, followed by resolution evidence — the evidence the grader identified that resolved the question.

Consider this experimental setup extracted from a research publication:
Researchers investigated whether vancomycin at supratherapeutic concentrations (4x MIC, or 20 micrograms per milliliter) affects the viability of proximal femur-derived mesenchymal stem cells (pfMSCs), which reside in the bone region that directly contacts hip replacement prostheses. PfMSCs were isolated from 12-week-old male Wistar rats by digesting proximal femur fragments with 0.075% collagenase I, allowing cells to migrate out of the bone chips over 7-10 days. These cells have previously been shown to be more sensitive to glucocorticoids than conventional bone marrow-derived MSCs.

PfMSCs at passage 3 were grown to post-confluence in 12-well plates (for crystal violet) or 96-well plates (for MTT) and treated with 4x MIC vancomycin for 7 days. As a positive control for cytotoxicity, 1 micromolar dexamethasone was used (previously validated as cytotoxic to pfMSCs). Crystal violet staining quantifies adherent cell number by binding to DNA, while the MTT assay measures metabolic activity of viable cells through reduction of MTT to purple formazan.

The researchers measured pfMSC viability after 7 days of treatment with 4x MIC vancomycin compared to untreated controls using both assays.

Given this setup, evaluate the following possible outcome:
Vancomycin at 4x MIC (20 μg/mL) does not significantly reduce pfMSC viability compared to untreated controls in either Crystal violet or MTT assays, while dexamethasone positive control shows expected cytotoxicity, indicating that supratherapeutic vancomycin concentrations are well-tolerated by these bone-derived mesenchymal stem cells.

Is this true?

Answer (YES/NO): YES